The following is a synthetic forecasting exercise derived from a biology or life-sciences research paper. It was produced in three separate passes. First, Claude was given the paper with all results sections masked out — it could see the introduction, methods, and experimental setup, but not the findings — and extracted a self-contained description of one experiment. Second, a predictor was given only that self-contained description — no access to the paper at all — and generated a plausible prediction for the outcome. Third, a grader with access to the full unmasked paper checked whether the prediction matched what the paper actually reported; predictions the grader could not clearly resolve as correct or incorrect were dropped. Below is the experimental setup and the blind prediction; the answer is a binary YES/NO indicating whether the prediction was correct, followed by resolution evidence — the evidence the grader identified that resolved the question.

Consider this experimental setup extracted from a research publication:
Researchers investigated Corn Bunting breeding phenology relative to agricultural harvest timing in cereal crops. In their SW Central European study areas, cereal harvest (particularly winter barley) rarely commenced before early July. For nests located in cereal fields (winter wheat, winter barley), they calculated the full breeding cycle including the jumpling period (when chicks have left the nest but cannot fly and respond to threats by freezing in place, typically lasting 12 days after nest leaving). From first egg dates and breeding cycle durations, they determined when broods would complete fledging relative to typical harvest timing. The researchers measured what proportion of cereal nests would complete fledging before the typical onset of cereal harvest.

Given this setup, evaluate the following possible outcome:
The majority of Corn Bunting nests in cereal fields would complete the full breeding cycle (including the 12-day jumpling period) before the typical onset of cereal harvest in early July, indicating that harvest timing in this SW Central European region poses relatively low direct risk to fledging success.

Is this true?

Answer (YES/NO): YES